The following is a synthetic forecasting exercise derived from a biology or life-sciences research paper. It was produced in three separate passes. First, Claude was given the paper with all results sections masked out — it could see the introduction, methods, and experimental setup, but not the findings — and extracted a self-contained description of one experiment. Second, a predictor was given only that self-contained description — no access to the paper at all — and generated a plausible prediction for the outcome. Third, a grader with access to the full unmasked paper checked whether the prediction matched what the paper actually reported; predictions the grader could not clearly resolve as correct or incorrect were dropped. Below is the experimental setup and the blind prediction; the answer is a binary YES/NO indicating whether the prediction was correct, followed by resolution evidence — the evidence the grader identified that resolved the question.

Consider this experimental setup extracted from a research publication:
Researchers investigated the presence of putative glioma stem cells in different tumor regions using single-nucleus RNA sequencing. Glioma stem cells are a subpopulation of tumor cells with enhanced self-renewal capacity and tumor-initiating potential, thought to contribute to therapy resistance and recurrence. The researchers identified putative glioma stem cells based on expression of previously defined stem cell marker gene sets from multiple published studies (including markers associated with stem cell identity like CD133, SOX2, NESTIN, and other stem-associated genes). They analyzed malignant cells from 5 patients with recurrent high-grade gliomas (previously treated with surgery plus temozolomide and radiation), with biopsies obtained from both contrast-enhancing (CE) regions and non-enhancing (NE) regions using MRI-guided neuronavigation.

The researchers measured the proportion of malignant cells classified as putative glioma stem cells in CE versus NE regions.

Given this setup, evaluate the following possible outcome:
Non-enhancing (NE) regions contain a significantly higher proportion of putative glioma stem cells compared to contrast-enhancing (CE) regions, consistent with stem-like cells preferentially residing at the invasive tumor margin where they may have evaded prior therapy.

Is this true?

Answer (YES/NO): NO